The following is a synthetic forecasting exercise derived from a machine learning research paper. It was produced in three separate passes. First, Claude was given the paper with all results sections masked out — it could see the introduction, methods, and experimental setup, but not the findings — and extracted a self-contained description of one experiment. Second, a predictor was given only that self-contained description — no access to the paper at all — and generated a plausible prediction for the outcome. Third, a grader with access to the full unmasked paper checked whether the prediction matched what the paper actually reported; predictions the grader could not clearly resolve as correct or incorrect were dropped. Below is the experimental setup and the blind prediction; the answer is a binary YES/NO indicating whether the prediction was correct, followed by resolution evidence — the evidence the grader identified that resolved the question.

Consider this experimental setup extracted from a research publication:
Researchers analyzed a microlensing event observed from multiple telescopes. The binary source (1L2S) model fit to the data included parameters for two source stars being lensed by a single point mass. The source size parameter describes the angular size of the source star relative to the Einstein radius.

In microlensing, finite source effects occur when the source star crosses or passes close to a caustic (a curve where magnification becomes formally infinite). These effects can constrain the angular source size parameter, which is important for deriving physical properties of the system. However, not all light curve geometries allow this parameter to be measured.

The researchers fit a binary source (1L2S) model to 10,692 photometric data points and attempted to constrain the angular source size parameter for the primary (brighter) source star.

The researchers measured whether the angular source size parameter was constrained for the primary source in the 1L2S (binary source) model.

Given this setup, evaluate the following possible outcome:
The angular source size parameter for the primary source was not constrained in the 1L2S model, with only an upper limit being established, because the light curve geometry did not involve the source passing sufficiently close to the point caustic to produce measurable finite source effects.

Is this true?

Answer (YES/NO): NO